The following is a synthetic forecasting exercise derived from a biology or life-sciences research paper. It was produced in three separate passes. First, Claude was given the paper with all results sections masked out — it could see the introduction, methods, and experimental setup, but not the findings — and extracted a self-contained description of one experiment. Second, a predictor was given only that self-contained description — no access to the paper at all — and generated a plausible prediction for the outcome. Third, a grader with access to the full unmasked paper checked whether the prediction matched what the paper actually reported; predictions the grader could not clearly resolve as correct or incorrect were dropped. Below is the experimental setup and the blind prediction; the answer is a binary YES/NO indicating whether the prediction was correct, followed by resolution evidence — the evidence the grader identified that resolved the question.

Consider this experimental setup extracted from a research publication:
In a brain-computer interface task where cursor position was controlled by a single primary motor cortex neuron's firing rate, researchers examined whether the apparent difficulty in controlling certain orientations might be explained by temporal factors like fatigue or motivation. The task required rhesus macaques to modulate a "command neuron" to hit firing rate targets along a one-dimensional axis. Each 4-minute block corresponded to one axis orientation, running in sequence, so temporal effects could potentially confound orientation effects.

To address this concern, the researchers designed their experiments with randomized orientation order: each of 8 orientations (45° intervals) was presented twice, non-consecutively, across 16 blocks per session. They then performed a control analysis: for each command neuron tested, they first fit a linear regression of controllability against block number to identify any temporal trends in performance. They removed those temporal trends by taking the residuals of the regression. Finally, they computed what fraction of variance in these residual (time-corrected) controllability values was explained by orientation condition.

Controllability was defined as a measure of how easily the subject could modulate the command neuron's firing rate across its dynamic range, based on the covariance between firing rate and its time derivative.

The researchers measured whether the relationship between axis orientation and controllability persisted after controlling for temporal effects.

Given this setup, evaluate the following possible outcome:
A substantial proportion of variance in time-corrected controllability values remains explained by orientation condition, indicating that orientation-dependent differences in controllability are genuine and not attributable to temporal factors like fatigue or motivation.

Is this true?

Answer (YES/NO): YES